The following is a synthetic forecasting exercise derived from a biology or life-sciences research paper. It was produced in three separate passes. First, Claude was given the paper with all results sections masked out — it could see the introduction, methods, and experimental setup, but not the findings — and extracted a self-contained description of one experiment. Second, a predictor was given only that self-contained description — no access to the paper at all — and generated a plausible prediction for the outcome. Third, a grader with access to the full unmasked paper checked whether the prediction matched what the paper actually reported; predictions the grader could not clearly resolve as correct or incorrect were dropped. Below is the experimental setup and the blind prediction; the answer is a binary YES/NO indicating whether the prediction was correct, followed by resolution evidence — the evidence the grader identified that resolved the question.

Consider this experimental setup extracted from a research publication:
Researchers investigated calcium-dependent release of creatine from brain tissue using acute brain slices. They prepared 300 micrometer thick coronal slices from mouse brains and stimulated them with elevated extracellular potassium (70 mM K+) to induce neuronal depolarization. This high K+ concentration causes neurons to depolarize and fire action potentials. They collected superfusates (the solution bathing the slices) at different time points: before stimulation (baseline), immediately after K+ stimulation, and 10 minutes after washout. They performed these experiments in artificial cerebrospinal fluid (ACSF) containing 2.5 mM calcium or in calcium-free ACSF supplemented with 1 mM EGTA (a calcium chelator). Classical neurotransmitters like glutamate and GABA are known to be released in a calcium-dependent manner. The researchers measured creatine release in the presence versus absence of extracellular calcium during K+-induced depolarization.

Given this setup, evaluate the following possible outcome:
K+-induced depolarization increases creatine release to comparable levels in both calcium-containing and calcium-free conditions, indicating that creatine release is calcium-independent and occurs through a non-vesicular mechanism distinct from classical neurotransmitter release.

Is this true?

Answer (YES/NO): NO